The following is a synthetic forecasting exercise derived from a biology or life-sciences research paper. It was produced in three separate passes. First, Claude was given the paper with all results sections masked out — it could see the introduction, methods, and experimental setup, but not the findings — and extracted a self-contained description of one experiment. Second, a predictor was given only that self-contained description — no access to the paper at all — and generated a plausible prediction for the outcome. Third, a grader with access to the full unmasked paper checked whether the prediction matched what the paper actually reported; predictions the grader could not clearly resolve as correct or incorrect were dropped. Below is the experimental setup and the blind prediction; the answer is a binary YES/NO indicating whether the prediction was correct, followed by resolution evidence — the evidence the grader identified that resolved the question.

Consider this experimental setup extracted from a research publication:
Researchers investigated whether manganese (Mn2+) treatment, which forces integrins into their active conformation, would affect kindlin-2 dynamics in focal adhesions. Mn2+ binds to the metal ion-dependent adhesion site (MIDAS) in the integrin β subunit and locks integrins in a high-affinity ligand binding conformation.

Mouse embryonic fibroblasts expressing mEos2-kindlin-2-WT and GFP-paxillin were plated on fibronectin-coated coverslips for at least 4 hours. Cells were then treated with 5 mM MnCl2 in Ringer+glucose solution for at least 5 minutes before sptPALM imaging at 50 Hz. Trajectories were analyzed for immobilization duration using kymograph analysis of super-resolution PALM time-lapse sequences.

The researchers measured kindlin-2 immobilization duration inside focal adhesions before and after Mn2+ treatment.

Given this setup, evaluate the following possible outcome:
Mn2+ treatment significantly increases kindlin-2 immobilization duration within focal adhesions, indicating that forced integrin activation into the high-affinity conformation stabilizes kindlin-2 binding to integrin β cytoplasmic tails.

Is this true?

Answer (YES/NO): NO